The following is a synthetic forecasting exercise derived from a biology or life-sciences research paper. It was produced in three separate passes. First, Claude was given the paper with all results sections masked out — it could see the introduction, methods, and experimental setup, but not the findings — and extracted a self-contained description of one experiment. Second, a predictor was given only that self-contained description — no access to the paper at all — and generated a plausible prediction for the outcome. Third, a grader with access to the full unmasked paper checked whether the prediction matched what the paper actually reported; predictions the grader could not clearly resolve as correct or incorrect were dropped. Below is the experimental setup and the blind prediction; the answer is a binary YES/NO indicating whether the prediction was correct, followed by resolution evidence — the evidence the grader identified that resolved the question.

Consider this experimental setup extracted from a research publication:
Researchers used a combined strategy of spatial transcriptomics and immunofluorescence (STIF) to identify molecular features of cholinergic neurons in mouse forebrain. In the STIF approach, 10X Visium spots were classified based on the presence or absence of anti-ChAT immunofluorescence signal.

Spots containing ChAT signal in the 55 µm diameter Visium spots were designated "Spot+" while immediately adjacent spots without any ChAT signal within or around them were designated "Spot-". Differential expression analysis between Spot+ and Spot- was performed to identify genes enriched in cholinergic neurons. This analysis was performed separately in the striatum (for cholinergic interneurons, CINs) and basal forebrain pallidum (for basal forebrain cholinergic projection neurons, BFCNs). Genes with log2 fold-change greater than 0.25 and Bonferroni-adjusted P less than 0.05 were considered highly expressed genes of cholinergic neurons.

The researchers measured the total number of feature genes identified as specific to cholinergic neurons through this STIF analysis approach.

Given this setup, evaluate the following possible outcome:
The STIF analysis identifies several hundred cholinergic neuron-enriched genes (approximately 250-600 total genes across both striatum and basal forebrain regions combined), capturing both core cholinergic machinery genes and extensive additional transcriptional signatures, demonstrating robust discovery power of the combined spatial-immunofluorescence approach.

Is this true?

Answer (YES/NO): NO